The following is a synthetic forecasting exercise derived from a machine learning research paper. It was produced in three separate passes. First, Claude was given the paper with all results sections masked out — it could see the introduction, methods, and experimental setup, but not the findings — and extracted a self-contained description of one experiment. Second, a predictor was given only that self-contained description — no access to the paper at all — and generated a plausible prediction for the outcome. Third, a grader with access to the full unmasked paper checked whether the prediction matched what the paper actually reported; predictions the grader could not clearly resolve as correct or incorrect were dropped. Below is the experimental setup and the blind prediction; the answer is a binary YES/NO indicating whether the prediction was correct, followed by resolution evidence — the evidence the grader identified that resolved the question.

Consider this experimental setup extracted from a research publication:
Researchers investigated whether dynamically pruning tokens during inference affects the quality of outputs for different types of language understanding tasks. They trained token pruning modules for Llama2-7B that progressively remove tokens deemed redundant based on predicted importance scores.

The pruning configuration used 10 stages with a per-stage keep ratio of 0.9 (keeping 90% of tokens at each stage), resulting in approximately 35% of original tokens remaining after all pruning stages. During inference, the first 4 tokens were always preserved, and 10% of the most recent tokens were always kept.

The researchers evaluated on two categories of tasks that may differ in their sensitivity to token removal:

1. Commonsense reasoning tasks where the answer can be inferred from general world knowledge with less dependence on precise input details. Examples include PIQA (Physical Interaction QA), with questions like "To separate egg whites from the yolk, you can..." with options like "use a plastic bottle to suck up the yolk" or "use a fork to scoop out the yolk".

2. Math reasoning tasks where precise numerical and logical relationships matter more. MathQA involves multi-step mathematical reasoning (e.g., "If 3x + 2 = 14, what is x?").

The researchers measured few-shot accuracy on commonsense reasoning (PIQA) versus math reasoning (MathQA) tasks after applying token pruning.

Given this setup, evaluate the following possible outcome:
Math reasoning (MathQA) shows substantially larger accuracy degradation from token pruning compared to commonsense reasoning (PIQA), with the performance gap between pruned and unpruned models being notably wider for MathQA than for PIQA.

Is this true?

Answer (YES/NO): NO